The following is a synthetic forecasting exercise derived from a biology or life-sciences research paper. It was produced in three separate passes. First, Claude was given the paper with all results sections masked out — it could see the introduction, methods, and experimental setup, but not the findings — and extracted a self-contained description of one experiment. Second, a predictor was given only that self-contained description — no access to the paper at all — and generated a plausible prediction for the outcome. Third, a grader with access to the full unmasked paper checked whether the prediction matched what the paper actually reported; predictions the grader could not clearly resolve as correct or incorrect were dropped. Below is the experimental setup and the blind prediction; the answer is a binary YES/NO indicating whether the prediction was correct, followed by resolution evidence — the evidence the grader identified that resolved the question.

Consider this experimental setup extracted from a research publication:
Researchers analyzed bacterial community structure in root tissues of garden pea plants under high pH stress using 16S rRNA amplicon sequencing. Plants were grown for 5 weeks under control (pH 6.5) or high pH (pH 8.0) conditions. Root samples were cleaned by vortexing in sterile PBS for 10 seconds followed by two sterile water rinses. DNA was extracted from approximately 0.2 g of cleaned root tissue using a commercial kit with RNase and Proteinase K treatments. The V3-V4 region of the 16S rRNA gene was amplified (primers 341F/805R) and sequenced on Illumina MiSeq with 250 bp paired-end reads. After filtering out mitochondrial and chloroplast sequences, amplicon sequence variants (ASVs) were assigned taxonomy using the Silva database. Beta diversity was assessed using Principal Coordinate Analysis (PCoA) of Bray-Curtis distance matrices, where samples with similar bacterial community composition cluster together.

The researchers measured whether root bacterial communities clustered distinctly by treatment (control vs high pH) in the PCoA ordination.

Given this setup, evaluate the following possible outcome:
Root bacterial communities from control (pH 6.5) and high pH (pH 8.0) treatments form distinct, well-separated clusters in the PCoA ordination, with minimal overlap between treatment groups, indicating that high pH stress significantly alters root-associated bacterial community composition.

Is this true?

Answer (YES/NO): YES